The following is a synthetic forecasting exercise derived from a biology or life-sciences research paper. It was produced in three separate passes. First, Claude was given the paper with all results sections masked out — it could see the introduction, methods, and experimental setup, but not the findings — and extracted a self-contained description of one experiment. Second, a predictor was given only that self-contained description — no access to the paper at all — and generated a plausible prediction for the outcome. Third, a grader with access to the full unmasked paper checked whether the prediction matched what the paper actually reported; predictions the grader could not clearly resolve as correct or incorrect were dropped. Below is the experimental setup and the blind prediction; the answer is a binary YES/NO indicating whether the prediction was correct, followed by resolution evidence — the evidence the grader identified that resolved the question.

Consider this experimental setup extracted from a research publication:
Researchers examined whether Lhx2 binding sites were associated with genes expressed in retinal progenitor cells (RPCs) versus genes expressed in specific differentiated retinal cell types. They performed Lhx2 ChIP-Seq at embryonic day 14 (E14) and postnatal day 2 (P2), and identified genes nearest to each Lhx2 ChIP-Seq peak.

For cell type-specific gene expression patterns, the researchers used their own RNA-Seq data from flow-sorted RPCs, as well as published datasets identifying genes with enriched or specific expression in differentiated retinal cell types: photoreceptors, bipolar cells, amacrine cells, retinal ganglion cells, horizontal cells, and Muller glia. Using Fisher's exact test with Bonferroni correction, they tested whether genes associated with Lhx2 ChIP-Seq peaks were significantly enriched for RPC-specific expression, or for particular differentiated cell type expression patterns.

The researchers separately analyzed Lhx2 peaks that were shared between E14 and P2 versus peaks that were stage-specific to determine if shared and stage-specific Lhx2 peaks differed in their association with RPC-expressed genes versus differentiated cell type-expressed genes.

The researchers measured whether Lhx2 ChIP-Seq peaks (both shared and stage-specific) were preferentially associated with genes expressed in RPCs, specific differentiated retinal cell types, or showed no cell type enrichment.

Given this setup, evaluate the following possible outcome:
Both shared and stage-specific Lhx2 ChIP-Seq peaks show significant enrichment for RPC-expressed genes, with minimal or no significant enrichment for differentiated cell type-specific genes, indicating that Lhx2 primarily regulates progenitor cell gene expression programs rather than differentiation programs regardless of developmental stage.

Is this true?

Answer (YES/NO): NO